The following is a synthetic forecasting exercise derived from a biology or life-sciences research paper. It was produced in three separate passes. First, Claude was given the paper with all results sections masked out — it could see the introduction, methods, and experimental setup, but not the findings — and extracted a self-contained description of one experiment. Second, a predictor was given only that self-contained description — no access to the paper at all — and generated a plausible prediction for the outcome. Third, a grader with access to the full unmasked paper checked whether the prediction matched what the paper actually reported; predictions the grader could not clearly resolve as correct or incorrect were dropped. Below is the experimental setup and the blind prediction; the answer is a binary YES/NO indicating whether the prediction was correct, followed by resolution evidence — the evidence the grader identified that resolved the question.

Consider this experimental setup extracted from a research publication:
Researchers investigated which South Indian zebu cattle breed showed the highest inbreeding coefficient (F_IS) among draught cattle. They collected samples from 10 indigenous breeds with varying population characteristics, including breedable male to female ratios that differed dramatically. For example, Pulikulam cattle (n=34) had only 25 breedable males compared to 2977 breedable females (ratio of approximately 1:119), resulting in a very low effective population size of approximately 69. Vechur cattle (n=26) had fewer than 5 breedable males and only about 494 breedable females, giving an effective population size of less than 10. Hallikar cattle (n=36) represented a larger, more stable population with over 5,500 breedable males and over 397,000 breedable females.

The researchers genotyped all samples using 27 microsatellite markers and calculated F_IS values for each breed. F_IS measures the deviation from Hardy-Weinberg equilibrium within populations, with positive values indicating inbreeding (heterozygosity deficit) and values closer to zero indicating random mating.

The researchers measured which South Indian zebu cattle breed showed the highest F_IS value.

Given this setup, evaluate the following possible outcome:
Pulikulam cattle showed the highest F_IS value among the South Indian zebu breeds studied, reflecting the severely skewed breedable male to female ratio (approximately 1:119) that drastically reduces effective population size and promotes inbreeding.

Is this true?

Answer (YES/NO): YES